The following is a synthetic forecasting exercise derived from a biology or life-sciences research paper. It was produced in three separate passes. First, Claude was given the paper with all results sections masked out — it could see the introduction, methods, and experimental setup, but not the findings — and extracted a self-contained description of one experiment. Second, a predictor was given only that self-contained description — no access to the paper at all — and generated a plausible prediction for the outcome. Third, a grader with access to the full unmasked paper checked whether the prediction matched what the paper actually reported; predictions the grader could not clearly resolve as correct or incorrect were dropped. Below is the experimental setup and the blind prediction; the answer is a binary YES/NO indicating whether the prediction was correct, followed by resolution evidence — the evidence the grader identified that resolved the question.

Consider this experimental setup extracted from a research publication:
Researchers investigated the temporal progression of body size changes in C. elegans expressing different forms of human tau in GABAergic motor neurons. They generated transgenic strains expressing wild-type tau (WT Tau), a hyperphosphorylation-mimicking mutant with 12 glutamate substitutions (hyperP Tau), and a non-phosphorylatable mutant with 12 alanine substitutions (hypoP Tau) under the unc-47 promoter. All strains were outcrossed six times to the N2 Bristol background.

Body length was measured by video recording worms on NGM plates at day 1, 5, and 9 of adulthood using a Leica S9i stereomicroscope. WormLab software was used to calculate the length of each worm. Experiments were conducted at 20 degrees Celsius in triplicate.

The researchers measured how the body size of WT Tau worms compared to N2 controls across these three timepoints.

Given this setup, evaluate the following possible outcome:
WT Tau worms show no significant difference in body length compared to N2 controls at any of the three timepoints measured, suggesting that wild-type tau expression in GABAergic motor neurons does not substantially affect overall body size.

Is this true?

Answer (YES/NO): NO